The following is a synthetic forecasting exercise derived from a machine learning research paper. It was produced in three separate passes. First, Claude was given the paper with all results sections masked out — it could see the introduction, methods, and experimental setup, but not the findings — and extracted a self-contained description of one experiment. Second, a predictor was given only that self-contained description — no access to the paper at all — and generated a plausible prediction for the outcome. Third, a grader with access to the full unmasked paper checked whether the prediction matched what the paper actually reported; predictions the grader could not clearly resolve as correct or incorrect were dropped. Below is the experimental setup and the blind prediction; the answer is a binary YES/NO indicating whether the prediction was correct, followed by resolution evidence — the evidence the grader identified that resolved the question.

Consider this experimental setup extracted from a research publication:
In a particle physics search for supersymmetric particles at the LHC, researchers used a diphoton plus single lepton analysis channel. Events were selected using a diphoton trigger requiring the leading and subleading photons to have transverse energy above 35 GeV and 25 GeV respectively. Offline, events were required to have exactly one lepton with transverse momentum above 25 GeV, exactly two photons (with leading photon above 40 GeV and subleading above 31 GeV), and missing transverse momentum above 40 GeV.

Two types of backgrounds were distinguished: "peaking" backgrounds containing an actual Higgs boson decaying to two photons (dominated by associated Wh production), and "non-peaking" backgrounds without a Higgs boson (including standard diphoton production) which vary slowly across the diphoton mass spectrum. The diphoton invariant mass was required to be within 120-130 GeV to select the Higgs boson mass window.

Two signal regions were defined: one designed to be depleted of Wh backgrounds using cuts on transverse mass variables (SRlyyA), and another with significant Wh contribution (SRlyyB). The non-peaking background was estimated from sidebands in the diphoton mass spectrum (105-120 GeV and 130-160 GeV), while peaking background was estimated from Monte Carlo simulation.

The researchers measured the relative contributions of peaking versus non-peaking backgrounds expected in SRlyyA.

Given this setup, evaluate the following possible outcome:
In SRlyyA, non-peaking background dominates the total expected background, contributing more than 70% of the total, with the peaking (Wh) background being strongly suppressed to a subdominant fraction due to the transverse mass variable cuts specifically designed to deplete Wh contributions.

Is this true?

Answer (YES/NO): NO